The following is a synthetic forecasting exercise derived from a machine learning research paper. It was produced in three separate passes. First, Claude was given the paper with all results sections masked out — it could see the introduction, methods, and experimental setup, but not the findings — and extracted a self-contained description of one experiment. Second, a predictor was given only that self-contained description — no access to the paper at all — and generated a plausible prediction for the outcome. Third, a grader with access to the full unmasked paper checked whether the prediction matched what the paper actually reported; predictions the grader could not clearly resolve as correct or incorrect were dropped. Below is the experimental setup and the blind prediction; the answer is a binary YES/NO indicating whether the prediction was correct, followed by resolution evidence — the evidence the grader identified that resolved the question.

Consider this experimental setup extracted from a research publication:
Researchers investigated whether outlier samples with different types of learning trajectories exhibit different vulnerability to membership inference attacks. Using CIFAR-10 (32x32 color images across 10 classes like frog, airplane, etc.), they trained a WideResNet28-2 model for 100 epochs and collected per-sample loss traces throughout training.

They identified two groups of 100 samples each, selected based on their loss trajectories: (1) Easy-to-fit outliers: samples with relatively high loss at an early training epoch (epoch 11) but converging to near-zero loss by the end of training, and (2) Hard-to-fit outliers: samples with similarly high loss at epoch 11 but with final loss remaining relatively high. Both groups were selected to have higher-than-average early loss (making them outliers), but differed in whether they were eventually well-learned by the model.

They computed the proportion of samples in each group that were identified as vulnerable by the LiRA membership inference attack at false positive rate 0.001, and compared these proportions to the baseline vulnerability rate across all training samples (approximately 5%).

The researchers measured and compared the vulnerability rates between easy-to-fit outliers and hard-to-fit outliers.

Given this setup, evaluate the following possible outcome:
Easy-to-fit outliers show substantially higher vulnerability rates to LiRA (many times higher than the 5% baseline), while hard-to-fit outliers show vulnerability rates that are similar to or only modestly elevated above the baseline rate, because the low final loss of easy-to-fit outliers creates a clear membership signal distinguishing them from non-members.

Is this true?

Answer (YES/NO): NO